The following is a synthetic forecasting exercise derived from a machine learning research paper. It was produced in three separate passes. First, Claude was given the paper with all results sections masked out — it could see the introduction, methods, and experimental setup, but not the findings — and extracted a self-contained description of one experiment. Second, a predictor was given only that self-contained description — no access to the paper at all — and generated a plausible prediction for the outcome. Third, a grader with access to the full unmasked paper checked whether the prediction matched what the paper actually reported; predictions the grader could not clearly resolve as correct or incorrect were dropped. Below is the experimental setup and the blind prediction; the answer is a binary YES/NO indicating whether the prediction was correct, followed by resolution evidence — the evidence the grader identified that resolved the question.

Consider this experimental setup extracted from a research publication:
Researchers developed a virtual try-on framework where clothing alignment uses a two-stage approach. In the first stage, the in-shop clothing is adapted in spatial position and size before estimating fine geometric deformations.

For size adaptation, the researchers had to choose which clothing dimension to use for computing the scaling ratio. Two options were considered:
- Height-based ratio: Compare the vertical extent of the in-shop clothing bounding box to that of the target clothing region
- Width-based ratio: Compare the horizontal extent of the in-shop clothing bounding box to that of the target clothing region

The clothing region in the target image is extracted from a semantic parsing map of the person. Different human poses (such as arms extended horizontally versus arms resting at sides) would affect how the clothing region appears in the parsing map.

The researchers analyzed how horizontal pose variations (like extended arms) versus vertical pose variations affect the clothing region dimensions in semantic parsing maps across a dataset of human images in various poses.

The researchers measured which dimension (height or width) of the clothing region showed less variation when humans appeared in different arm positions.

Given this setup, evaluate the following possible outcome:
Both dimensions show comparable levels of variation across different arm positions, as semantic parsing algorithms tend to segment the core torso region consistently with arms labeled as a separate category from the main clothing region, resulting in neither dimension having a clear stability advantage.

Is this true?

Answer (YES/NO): NO